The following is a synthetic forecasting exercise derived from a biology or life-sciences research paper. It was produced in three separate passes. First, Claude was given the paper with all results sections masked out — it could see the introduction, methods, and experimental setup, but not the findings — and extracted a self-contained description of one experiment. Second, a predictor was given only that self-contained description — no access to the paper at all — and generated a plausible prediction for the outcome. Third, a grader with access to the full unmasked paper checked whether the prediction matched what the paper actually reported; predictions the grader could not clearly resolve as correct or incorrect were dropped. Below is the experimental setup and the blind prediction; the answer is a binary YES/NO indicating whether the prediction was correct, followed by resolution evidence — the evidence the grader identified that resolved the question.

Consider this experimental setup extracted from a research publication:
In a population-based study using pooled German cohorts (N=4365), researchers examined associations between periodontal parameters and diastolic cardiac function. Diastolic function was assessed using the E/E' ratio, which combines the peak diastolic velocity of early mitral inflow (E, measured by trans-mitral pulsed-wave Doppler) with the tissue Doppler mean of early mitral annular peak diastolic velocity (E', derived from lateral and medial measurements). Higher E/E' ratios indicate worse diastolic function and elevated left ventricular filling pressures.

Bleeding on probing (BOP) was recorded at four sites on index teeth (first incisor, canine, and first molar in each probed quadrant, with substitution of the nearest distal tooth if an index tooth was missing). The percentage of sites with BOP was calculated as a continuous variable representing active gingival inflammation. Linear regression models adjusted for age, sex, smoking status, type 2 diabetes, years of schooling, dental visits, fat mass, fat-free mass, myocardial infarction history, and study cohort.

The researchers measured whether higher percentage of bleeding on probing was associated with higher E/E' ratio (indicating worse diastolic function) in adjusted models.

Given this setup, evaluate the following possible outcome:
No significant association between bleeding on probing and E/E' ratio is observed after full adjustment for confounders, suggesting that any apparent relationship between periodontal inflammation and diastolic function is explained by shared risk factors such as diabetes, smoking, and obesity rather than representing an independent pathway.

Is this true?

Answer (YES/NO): NO